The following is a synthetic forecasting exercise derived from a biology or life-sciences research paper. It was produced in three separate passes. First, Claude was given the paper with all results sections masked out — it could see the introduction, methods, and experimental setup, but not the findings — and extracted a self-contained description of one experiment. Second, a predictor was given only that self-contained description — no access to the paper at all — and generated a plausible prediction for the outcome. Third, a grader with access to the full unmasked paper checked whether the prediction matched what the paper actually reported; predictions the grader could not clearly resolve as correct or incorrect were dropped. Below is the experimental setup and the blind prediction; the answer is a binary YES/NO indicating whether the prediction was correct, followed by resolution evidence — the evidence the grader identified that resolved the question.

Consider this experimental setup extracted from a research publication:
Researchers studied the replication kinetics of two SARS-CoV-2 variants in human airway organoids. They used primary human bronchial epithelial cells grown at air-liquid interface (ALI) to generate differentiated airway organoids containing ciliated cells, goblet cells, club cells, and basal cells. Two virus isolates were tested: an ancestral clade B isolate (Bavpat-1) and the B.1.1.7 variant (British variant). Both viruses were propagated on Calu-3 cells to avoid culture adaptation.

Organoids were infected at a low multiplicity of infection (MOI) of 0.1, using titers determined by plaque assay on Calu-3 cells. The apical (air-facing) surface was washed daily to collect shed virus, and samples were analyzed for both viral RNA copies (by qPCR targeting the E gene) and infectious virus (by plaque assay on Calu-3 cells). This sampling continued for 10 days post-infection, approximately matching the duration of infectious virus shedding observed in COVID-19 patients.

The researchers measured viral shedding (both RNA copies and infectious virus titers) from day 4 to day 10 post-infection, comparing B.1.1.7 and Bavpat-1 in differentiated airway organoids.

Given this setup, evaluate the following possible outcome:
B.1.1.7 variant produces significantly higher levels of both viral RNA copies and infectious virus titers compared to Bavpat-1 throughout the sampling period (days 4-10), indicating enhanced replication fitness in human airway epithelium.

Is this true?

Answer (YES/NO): YES